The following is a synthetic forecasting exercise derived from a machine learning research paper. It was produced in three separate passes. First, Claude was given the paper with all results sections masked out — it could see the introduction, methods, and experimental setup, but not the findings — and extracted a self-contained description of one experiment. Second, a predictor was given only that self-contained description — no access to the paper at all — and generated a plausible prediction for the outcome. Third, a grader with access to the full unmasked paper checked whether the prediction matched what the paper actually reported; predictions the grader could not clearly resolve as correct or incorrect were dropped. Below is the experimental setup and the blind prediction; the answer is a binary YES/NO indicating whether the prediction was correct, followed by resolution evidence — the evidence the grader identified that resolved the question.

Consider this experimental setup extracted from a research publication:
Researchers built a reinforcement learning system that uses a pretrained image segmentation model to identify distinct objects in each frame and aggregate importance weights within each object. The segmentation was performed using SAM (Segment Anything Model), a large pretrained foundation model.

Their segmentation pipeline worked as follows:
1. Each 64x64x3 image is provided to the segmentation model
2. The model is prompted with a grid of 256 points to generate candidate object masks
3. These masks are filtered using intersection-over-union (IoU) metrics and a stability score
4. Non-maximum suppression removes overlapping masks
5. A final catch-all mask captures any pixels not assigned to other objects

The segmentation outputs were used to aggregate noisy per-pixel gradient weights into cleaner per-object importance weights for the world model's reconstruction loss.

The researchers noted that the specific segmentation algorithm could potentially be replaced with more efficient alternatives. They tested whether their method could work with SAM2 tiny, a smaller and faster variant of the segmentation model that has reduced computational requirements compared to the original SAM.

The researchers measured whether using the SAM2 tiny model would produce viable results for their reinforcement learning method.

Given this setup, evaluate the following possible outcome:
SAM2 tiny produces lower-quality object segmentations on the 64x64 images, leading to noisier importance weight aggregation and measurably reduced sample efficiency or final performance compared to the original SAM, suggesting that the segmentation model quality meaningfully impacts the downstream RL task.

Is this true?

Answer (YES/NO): NO